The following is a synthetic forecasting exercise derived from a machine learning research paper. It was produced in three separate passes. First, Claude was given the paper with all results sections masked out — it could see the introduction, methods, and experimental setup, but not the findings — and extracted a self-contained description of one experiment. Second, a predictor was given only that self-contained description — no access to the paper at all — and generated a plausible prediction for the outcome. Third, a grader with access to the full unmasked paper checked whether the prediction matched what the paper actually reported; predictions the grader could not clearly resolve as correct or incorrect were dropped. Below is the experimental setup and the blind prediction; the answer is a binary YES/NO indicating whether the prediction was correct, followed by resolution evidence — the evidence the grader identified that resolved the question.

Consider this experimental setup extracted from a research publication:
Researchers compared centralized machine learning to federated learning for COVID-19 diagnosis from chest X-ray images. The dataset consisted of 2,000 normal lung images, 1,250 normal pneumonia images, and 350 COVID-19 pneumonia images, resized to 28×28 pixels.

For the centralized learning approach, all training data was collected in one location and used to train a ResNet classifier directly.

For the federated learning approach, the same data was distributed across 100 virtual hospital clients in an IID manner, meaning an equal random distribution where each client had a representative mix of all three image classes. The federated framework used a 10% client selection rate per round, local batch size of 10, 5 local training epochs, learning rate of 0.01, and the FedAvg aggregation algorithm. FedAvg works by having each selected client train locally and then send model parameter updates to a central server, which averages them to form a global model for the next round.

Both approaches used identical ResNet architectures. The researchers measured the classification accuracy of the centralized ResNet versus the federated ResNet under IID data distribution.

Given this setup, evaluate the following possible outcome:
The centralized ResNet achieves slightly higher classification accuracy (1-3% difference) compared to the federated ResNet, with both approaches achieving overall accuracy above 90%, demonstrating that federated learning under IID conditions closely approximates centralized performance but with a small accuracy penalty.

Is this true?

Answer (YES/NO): NO